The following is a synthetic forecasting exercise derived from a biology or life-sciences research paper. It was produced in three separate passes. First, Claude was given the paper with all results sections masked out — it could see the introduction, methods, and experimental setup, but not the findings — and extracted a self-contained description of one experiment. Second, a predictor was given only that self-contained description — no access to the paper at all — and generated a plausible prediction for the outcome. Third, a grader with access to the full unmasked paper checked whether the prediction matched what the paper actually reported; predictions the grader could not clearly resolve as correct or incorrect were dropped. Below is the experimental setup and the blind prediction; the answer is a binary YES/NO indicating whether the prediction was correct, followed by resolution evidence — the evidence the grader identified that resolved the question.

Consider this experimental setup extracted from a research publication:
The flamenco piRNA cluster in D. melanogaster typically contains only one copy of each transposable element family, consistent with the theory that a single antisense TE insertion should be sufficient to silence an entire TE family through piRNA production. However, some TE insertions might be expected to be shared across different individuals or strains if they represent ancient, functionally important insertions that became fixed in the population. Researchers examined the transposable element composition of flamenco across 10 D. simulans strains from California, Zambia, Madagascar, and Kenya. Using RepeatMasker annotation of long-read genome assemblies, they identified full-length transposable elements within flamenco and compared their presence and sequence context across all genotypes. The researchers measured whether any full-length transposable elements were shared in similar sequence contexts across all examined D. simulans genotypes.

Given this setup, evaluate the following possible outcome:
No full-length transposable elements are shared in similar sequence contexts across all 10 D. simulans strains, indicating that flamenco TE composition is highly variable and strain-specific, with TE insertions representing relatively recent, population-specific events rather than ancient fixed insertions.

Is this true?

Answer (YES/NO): NO